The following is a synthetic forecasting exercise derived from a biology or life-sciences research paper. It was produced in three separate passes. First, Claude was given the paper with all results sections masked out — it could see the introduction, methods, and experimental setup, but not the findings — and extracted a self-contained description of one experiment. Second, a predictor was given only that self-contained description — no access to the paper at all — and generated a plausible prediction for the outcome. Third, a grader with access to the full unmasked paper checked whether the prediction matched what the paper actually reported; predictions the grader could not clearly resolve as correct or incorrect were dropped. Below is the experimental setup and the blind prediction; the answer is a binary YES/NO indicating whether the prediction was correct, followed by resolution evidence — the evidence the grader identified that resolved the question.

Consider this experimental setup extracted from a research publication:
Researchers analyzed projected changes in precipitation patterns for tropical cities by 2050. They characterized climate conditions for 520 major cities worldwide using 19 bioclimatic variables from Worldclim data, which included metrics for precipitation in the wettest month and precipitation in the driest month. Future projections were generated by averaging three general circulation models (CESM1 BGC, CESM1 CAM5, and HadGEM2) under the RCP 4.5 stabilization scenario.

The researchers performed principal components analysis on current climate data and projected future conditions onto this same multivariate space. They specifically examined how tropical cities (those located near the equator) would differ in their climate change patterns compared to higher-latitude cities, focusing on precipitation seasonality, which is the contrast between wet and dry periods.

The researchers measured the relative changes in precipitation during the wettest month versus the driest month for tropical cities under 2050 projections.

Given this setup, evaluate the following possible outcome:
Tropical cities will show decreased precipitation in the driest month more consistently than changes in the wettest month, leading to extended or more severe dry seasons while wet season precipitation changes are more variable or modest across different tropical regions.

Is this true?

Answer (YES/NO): NO